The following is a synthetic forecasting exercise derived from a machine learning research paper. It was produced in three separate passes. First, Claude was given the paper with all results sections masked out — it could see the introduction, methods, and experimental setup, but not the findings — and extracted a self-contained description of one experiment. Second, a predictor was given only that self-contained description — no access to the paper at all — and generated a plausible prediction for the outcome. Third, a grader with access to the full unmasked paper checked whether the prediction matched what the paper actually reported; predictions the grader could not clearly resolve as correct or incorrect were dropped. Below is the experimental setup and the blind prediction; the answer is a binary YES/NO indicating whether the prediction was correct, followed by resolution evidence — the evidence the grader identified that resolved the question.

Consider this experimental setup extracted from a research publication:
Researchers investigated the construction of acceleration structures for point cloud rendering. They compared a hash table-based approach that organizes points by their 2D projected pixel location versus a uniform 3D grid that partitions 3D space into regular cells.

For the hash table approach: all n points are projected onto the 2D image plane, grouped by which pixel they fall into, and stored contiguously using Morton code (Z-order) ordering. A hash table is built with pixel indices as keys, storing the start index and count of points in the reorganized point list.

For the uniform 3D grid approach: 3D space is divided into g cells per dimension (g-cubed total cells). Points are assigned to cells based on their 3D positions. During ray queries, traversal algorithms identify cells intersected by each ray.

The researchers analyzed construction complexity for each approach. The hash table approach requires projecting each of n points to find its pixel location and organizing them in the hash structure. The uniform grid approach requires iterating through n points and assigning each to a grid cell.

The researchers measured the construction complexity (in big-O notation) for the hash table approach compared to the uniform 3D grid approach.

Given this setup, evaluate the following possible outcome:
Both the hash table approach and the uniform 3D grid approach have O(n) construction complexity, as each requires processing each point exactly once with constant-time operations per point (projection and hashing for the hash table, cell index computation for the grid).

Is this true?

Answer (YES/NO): YES